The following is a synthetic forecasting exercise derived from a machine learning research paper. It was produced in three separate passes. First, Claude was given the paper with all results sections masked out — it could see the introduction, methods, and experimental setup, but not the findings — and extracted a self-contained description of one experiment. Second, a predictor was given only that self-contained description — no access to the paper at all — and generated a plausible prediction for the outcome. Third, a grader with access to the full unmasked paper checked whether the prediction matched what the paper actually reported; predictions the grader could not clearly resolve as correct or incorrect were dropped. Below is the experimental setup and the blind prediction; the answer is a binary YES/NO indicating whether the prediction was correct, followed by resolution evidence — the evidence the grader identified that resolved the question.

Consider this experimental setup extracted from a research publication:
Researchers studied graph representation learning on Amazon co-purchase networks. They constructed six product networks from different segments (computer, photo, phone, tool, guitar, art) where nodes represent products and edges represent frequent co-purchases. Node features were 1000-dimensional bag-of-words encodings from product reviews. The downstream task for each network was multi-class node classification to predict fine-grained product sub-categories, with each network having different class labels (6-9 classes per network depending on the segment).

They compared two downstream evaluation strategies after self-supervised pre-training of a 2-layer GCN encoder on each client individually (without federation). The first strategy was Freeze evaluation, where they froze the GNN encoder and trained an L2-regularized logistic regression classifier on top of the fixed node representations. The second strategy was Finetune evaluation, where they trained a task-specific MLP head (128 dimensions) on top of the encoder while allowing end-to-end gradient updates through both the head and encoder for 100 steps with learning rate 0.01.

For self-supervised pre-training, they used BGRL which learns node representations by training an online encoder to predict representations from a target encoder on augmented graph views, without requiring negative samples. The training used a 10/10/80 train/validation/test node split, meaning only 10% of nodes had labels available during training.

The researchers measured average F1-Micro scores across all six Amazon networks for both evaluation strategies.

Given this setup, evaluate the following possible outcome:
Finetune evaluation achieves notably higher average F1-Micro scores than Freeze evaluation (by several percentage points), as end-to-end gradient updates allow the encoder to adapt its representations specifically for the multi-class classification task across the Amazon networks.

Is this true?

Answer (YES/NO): NO